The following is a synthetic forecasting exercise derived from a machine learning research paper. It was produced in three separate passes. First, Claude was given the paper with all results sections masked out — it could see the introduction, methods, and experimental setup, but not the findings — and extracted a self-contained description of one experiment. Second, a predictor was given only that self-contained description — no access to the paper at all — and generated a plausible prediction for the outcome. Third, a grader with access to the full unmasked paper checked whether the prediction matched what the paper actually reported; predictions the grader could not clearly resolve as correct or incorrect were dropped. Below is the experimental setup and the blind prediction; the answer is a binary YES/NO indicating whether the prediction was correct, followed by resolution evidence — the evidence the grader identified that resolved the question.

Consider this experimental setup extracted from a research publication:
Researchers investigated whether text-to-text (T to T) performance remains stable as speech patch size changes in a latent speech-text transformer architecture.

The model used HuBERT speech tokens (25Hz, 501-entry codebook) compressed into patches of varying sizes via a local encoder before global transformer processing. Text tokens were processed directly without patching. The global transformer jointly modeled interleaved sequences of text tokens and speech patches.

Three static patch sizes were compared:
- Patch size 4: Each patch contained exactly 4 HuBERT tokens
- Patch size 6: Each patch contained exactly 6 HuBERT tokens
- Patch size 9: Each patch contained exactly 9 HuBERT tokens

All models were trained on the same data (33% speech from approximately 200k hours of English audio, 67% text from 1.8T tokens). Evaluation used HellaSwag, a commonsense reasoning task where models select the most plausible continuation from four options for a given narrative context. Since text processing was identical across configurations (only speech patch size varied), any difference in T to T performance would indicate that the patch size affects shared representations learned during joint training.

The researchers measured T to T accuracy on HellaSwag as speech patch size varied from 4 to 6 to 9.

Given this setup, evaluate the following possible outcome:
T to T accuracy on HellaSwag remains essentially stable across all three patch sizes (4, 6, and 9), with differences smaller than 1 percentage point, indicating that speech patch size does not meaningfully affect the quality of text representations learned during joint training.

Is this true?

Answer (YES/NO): NO